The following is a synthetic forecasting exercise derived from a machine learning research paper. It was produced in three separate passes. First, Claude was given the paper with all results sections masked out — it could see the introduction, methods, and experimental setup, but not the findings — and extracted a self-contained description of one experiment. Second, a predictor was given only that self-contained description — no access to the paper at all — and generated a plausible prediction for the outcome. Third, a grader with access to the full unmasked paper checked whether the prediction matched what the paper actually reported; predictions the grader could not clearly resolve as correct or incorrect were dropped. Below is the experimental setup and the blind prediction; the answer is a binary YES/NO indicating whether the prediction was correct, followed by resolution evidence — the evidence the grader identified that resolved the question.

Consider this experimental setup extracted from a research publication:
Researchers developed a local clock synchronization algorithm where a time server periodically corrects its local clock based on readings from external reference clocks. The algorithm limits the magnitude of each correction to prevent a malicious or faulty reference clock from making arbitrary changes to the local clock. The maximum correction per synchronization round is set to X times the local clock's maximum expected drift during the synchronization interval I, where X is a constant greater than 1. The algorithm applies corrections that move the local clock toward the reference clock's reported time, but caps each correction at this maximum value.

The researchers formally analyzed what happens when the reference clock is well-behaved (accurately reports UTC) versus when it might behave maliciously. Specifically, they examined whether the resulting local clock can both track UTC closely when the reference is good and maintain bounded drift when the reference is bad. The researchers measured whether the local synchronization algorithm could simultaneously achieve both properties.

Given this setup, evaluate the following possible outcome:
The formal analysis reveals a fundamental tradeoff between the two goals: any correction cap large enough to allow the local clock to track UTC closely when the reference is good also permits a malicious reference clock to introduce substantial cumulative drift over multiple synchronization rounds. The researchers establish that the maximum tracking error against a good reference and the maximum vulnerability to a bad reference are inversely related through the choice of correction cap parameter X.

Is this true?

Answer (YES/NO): NO